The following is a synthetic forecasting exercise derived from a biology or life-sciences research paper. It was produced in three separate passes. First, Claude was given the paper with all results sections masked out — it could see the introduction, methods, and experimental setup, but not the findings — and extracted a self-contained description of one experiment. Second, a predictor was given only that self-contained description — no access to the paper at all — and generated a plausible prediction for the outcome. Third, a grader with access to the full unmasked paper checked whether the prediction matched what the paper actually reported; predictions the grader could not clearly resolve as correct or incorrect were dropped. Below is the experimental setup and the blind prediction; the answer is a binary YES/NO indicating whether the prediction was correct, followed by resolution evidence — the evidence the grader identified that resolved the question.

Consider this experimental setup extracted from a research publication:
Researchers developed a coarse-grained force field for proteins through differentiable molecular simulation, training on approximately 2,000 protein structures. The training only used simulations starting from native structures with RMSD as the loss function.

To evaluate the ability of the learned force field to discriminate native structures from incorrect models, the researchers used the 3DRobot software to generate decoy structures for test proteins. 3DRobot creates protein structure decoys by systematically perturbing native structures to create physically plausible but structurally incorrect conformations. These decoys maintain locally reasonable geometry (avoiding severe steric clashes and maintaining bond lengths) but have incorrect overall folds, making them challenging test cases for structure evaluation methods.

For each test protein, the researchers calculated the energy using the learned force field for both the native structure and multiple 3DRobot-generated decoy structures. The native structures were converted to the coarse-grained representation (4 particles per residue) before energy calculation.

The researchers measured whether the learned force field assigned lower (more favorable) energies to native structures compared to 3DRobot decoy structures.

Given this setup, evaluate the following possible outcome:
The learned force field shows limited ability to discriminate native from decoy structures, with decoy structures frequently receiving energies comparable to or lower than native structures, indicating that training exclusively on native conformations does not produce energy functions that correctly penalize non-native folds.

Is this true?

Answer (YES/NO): NO